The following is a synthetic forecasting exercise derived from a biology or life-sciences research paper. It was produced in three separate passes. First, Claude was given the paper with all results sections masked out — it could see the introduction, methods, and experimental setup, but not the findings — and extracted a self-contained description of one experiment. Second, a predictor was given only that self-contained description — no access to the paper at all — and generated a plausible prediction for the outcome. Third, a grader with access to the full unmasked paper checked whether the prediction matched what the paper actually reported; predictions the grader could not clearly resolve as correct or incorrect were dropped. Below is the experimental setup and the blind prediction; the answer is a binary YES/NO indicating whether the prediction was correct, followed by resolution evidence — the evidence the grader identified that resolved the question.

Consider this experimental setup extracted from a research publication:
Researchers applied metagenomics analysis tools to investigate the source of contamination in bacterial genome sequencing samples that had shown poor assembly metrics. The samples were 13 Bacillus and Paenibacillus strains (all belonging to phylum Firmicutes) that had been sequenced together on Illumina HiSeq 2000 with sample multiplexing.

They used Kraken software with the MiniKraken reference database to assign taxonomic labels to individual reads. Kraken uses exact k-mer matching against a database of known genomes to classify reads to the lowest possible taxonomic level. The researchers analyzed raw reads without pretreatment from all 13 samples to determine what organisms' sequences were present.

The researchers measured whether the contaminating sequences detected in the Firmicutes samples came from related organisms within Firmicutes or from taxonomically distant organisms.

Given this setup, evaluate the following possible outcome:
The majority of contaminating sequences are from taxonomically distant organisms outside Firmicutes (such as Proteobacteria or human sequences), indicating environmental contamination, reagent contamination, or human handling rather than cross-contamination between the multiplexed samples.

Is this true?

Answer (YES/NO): NO